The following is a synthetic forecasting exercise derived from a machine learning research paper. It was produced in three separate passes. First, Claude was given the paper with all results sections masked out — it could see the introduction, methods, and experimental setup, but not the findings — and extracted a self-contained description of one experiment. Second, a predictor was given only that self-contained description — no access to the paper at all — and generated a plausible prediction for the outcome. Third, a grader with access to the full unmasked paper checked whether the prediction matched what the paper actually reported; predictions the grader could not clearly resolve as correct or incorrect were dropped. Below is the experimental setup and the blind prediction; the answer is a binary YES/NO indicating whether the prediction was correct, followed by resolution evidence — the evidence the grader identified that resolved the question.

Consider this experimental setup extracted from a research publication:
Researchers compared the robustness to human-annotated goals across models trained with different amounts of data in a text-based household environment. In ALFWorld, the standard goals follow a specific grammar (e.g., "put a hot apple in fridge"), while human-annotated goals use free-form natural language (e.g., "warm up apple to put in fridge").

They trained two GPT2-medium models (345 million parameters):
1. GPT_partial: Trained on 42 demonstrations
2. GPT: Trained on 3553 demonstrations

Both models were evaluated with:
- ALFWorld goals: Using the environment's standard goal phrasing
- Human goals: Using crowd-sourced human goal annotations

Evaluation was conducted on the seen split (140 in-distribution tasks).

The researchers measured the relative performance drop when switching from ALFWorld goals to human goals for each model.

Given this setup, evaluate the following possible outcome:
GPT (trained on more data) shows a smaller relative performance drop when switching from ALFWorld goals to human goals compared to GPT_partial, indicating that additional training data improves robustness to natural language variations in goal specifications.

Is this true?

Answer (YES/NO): YES